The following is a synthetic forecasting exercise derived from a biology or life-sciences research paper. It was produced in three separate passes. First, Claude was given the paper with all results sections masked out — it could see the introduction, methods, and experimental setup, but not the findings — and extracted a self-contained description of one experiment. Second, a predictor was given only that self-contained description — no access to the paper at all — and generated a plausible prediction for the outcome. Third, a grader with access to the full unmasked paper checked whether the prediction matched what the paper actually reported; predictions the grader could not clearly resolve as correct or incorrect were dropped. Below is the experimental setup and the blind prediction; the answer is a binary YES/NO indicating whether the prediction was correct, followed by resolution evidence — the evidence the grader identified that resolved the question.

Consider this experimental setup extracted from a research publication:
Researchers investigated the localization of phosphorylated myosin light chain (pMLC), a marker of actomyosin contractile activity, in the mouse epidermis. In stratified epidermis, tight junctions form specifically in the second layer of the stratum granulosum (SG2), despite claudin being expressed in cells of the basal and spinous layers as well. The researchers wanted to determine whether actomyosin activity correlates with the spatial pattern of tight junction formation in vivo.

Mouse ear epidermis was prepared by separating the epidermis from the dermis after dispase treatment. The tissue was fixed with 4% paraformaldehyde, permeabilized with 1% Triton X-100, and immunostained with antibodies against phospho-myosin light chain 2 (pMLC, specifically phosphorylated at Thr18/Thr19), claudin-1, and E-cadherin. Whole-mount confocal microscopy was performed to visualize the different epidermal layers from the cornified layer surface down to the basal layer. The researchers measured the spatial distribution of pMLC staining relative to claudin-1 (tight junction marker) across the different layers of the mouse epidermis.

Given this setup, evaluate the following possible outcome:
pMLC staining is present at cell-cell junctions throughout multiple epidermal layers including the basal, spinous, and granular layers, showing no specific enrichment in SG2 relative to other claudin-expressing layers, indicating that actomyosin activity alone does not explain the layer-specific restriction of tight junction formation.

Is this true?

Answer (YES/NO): NO